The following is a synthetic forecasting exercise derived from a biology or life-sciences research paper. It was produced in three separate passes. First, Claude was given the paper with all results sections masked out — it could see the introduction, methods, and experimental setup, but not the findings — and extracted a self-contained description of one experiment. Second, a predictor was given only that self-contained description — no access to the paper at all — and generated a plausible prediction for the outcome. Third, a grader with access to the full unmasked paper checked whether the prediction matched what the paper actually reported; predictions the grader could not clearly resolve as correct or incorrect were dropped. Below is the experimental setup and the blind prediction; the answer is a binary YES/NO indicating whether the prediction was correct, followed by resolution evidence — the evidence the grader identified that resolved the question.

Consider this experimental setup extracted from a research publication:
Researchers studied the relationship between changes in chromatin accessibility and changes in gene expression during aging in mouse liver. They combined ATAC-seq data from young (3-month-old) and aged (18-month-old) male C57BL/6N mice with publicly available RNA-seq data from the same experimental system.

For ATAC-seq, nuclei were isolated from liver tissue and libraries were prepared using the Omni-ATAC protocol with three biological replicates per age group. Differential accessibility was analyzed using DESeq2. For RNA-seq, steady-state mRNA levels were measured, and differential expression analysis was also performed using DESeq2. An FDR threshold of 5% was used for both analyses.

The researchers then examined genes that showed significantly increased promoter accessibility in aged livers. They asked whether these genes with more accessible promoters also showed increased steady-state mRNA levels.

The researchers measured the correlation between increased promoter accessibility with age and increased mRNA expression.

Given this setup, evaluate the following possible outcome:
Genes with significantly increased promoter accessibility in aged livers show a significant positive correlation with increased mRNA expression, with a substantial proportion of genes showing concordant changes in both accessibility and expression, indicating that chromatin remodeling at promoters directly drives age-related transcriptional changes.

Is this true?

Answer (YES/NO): NO